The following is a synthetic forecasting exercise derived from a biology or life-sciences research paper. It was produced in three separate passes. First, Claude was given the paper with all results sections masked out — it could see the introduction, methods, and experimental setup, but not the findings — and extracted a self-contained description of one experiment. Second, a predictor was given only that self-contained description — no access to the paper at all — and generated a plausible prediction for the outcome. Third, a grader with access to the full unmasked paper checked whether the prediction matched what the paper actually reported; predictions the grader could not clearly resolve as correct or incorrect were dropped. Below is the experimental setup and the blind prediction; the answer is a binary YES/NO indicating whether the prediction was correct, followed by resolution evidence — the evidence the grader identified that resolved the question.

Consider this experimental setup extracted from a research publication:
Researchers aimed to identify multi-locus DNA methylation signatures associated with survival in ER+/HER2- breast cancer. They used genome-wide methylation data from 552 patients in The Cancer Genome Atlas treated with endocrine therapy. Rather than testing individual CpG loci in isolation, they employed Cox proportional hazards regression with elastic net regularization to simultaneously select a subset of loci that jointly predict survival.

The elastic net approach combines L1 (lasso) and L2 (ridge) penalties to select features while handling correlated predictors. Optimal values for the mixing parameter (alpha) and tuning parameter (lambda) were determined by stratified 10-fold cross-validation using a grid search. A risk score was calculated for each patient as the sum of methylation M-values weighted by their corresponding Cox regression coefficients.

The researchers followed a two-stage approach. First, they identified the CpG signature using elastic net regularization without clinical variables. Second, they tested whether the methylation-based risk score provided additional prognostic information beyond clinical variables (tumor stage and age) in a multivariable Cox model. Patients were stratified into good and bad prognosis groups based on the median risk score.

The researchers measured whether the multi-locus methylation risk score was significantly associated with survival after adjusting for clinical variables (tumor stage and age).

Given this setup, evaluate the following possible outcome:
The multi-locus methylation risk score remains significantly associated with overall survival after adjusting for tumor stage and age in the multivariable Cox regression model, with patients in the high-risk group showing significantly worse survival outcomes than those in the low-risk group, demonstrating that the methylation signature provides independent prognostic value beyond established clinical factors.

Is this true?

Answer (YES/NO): YES